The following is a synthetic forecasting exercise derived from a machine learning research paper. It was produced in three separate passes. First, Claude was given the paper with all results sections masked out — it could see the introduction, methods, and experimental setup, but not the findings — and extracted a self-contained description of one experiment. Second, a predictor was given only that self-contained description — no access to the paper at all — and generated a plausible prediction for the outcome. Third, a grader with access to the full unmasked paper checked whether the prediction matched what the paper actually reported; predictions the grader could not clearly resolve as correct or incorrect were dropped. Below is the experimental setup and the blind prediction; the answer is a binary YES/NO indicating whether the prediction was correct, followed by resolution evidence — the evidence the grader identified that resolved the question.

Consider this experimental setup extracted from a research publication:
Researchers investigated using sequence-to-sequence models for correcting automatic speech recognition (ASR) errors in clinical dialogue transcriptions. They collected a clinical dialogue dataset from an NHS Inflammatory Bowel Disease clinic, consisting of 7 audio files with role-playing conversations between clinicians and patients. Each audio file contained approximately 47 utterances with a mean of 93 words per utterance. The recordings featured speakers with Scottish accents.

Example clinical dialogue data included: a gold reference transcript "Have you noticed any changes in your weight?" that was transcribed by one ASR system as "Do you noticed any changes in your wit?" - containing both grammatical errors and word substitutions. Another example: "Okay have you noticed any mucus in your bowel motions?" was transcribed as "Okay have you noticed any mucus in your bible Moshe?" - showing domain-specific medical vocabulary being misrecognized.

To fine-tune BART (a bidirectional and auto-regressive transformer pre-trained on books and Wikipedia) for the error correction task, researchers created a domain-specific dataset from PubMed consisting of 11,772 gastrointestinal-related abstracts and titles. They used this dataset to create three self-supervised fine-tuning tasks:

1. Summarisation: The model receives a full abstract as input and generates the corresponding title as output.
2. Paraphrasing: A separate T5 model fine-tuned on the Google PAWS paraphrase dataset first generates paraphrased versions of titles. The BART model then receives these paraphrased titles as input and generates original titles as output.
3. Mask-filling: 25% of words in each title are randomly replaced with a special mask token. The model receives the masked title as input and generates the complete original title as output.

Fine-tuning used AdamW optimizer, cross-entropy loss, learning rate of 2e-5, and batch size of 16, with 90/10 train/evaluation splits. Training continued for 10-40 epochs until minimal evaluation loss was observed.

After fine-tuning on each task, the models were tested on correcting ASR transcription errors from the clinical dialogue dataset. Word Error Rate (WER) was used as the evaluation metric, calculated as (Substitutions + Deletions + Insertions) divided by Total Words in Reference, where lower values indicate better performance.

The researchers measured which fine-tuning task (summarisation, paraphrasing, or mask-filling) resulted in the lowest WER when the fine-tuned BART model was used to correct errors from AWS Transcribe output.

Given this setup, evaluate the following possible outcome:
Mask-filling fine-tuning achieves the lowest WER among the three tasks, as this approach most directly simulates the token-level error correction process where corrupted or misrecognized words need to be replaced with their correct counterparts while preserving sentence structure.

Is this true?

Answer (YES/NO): YES